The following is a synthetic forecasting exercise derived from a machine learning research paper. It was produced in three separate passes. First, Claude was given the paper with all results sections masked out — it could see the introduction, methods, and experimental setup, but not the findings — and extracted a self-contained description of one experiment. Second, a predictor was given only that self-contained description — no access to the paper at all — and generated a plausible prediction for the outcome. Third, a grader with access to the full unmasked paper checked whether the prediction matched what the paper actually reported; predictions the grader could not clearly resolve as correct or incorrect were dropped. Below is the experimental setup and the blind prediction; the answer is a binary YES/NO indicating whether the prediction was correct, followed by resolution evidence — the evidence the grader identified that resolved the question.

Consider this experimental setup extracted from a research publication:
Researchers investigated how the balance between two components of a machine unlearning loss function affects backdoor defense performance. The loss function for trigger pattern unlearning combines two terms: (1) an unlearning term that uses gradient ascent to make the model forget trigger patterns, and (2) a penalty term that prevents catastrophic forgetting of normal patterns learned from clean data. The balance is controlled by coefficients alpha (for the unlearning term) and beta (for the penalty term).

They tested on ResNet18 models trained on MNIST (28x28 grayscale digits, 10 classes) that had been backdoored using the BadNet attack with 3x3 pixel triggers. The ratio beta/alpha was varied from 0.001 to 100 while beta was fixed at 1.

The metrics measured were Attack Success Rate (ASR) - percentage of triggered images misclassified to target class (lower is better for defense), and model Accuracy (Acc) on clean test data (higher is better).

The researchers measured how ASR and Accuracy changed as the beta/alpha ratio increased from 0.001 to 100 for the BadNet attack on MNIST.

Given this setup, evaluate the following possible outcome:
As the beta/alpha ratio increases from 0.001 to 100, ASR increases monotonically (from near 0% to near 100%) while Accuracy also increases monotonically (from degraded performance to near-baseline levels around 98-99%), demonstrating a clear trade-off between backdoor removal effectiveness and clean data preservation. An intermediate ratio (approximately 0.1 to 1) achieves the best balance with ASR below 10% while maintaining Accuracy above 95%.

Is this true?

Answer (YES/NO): NO